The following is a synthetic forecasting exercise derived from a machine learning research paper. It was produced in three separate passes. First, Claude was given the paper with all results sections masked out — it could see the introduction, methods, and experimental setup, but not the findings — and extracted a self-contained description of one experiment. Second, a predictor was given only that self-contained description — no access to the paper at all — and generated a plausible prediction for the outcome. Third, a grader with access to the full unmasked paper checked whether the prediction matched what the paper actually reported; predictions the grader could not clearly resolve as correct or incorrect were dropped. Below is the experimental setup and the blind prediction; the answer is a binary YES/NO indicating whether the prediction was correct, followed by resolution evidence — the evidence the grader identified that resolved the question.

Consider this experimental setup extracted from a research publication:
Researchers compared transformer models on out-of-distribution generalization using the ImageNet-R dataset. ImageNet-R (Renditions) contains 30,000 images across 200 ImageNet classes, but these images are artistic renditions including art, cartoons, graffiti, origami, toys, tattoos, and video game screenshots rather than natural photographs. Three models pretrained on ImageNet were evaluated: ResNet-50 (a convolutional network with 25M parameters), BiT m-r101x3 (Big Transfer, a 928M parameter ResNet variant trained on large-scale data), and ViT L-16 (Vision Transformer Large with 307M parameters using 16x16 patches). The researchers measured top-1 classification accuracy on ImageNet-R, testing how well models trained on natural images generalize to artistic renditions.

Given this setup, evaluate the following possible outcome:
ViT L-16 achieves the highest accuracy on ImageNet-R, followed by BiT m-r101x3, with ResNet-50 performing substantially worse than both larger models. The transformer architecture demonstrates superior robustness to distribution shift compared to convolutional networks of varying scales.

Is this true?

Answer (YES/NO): NO